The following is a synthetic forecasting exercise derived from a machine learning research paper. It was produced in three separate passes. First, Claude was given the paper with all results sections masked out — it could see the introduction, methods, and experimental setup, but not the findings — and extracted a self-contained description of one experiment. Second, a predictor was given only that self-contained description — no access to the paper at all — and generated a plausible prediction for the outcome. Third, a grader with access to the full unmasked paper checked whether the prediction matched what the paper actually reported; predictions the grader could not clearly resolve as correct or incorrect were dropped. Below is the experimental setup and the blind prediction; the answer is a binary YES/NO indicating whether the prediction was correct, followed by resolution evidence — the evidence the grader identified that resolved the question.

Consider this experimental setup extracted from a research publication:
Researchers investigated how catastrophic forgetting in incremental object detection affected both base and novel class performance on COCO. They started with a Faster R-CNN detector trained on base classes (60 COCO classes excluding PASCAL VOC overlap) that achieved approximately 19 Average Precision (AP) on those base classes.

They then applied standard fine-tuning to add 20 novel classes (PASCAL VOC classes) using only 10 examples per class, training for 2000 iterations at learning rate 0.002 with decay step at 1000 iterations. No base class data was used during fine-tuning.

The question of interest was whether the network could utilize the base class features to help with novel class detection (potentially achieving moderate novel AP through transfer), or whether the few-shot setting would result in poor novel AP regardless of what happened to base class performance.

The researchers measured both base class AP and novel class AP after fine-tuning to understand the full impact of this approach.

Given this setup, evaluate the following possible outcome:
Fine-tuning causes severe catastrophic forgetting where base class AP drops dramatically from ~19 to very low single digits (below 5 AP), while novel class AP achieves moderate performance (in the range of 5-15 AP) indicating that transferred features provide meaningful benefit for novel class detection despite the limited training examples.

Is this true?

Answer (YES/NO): NO